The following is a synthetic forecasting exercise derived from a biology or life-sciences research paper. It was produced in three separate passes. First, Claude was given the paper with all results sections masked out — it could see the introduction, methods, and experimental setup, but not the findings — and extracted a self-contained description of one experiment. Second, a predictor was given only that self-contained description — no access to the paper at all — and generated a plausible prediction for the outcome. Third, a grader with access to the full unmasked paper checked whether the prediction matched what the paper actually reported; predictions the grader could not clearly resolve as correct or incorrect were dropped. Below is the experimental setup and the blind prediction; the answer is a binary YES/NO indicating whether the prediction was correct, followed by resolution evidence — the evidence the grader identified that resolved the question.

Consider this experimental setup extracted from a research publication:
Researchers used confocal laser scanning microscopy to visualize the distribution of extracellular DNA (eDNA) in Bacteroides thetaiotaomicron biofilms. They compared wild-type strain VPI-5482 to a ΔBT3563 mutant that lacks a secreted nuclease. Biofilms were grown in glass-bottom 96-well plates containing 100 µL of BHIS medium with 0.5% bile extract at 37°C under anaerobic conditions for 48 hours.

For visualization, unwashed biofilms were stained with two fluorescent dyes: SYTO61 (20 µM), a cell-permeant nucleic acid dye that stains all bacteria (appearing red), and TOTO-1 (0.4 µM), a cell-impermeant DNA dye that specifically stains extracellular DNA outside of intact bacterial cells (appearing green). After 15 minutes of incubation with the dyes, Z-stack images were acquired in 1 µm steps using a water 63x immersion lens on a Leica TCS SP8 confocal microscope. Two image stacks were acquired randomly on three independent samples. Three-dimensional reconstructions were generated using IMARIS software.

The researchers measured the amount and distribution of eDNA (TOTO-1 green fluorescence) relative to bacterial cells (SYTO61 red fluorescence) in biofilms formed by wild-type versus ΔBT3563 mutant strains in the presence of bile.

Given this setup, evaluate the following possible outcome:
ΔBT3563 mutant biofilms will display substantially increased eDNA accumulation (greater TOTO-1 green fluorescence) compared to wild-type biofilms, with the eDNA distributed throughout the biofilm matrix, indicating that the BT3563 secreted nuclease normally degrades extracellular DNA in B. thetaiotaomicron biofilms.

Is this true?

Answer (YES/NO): NO